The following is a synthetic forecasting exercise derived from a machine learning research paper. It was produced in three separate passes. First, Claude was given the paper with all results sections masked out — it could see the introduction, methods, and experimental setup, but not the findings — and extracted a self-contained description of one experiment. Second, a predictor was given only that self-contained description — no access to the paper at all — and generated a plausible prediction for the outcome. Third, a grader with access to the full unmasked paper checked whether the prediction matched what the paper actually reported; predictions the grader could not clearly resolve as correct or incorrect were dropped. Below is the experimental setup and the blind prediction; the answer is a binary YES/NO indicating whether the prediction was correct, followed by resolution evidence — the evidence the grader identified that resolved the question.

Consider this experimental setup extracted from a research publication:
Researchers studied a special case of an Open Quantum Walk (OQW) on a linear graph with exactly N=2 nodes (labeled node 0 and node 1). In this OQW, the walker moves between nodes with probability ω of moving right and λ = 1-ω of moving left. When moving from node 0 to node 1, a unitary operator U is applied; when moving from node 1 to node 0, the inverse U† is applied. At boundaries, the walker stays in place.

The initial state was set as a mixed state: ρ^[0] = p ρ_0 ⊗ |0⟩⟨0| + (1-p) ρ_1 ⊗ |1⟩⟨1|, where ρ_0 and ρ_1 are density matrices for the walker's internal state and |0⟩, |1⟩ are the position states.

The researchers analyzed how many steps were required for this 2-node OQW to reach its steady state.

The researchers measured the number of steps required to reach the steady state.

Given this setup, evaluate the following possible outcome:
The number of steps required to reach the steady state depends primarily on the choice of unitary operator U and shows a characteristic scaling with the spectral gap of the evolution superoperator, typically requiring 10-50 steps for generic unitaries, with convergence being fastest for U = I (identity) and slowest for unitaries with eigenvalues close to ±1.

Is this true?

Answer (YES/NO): NO